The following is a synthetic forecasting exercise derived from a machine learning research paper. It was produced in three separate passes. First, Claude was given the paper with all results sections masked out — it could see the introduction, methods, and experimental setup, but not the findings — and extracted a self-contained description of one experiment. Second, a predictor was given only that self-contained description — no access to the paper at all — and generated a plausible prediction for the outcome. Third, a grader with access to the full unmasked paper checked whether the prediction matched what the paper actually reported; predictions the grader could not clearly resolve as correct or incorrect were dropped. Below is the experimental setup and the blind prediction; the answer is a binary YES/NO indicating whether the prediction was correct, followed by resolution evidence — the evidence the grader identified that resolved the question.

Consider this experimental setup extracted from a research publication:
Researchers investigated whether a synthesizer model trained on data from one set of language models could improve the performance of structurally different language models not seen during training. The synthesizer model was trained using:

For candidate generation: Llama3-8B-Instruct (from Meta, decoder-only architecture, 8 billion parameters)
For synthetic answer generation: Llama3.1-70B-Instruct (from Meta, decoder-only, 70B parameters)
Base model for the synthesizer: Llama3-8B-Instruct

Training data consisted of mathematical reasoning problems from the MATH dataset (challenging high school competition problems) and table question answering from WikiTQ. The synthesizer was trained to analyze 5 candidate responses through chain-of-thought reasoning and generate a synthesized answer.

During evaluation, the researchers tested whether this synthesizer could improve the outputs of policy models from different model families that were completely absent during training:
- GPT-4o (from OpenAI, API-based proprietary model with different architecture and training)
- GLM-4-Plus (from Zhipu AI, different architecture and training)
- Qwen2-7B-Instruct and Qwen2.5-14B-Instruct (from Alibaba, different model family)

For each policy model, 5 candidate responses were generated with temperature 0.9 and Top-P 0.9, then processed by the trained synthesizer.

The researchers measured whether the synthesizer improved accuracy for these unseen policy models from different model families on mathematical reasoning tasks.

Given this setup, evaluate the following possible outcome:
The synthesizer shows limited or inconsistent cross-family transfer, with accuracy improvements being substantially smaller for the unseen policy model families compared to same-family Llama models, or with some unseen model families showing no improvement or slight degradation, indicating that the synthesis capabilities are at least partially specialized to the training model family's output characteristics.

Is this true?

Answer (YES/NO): NO